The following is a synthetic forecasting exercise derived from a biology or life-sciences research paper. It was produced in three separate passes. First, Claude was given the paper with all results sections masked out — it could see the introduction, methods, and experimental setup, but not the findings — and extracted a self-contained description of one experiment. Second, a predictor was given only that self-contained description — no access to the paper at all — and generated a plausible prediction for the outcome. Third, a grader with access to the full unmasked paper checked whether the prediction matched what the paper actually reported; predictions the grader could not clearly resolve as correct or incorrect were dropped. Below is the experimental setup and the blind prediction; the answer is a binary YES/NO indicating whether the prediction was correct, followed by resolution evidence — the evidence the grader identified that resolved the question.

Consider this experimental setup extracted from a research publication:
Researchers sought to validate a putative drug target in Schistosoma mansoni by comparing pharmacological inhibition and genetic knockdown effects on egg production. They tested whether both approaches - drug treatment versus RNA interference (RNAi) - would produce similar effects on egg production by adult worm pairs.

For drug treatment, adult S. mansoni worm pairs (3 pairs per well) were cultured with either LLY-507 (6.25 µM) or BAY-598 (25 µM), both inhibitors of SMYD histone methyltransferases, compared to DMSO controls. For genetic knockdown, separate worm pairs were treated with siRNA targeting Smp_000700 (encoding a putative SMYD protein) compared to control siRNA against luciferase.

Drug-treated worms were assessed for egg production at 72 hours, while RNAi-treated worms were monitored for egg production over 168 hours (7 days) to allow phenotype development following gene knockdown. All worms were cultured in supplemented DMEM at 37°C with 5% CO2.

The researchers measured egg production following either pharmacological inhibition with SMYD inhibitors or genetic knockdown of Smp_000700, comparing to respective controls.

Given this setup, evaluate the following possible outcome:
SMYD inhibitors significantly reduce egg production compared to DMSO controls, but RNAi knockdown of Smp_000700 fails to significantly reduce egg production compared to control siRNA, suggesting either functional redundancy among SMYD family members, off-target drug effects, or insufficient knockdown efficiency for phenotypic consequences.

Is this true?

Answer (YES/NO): NO